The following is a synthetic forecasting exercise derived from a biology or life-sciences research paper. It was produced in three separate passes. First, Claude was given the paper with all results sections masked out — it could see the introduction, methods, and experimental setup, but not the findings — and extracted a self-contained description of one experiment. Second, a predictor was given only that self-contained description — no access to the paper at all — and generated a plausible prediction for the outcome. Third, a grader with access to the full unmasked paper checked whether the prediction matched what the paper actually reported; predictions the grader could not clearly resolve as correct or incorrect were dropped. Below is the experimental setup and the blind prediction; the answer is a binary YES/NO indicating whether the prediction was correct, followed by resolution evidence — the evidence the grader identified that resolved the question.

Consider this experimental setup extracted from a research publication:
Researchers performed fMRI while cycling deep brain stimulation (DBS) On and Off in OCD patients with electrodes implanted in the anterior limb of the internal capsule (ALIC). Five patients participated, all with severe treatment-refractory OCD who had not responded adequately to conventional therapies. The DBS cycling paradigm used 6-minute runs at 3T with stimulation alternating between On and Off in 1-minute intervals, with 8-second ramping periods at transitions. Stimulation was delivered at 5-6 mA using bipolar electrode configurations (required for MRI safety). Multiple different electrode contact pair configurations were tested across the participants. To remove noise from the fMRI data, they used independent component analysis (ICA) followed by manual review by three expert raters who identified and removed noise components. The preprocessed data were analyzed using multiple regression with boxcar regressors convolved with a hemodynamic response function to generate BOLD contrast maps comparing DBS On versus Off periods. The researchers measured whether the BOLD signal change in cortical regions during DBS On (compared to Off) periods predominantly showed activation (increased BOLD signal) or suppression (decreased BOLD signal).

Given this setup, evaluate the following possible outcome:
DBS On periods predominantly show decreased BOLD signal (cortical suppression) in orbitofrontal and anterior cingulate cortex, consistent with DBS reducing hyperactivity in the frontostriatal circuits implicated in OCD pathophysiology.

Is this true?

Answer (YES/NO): NO